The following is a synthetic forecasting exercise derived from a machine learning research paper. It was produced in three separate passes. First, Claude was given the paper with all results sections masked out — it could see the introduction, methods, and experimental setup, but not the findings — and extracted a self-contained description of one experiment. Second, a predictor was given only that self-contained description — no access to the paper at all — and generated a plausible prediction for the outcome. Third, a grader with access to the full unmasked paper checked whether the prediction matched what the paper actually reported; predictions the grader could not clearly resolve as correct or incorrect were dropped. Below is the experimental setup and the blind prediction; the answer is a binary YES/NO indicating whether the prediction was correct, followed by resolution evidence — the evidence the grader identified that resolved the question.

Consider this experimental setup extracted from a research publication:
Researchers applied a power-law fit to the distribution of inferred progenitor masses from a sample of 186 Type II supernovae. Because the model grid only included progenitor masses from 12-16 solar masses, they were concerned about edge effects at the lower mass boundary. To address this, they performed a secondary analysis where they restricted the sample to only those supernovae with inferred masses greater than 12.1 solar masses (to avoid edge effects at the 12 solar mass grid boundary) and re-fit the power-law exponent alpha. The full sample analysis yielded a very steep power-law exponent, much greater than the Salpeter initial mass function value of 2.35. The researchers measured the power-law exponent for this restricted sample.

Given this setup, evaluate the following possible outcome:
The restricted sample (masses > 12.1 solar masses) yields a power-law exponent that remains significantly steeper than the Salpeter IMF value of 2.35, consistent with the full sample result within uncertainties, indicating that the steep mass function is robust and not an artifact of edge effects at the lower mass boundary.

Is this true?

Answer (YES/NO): NO